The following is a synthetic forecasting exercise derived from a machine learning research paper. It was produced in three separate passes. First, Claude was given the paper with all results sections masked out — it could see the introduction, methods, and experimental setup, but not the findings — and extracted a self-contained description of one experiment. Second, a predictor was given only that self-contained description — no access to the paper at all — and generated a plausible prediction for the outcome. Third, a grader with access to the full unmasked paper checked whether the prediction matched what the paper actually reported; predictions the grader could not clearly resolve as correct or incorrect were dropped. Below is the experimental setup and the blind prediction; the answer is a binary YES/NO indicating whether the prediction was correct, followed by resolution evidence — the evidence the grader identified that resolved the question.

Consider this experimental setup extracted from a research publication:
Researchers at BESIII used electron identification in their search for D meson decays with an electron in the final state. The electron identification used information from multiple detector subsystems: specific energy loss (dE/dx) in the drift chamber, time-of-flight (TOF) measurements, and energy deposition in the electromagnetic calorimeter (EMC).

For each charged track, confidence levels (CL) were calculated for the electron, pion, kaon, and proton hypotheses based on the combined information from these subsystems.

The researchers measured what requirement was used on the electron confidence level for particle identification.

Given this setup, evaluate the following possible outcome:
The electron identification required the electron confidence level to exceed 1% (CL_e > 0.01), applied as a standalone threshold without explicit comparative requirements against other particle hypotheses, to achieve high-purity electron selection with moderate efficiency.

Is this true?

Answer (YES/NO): NO